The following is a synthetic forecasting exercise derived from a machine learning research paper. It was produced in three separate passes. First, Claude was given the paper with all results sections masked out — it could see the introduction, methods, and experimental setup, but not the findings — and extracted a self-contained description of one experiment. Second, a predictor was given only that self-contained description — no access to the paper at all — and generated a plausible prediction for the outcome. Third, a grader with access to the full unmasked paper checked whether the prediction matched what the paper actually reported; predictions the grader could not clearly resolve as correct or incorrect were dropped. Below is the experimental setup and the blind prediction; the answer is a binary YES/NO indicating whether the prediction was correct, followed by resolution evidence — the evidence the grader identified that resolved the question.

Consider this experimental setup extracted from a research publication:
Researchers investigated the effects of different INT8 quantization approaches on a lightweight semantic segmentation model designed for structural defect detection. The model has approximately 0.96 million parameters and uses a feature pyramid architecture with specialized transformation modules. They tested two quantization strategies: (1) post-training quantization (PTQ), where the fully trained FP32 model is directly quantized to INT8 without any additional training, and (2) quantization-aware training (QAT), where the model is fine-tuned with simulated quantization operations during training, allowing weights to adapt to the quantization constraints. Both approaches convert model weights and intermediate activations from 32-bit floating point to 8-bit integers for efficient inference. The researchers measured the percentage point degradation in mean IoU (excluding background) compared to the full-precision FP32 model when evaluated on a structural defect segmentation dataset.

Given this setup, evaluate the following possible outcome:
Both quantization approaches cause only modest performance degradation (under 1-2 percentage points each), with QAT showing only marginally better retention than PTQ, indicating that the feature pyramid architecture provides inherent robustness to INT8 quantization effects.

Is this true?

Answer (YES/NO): NO